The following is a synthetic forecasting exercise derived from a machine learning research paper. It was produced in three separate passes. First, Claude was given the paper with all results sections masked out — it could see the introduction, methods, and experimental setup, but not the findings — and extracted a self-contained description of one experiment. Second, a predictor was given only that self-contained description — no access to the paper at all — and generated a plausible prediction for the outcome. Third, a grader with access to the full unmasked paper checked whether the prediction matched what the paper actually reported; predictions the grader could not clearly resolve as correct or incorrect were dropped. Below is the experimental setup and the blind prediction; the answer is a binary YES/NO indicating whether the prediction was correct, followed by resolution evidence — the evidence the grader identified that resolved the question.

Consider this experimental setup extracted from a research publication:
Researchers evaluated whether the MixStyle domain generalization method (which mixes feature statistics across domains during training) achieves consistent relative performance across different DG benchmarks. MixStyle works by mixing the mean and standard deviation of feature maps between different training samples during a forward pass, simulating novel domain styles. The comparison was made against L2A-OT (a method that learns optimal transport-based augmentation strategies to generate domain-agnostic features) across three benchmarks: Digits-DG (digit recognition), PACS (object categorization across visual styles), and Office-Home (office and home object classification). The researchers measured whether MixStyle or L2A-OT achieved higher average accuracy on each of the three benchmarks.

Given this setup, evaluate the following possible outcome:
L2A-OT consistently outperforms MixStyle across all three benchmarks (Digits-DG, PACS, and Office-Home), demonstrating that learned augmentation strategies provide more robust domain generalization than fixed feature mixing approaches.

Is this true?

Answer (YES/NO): NO